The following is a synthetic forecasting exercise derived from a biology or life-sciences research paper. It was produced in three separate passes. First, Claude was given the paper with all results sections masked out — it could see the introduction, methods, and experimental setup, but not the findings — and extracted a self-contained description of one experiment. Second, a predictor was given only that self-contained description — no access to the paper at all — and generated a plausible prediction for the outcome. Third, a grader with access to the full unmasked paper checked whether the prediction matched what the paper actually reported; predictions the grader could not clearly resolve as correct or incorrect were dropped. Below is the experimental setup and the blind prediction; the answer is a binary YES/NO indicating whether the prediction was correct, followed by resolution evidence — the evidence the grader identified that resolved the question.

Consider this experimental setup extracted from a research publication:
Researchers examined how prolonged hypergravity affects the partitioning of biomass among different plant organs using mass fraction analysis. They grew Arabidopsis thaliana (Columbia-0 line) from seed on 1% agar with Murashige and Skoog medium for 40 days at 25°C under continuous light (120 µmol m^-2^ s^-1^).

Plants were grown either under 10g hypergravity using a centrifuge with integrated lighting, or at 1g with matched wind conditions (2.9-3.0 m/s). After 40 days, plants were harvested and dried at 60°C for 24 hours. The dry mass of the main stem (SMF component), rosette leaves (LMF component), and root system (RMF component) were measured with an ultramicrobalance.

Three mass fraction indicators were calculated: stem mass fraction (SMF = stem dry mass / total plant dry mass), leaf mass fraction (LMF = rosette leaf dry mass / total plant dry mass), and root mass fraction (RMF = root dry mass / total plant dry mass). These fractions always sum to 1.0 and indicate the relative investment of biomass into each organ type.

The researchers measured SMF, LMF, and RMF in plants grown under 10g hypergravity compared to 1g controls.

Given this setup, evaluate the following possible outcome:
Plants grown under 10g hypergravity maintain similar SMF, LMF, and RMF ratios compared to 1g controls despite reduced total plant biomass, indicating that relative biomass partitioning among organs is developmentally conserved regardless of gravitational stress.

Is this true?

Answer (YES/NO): NO